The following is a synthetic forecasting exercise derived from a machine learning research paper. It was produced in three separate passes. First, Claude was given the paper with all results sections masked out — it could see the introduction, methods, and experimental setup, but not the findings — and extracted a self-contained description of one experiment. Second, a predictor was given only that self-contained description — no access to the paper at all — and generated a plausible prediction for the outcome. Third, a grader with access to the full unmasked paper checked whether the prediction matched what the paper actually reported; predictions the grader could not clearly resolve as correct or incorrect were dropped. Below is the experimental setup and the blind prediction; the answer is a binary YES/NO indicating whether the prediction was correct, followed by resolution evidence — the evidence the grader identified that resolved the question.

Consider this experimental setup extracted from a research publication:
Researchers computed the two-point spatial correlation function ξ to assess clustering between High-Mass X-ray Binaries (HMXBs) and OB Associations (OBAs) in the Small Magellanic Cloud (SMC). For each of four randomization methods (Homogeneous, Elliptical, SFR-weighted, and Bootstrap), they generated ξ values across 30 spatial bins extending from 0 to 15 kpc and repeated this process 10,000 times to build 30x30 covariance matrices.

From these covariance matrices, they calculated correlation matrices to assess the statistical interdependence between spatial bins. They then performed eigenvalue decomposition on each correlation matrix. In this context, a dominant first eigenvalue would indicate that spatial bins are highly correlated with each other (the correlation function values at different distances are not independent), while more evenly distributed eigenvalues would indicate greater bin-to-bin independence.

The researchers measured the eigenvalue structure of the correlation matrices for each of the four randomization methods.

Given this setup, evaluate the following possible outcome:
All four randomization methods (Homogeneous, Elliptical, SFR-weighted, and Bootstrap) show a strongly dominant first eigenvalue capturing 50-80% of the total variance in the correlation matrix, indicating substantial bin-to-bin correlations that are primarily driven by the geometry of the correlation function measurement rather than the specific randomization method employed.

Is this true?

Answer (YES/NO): NO